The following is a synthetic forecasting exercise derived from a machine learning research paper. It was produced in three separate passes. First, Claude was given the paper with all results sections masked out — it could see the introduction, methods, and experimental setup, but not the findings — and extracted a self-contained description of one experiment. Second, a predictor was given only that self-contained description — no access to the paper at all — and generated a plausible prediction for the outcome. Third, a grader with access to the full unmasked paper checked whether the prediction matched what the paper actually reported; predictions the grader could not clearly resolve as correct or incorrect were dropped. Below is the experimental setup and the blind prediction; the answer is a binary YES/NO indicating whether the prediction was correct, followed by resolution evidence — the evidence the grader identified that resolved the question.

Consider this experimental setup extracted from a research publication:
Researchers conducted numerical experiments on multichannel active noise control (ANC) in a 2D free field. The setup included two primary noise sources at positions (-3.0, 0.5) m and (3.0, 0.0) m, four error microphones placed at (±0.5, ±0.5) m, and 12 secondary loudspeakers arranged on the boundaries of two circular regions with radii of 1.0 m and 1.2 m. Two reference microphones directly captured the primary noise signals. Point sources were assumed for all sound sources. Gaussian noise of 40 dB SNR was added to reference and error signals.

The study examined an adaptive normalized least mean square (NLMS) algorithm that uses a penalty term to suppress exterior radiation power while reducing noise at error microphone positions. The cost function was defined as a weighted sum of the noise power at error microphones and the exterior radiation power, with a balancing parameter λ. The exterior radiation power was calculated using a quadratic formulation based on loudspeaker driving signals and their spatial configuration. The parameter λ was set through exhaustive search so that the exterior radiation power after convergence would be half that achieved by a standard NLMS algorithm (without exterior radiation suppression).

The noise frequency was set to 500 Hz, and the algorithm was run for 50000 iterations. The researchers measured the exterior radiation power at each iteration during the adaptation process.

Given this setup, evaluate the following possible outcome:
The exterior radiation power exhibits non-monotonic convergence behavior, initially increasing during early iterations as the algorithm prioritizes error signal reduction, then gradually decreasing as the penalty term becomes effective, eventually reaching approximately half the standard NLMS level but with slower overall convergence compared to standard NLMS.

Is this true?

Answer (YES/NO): NO